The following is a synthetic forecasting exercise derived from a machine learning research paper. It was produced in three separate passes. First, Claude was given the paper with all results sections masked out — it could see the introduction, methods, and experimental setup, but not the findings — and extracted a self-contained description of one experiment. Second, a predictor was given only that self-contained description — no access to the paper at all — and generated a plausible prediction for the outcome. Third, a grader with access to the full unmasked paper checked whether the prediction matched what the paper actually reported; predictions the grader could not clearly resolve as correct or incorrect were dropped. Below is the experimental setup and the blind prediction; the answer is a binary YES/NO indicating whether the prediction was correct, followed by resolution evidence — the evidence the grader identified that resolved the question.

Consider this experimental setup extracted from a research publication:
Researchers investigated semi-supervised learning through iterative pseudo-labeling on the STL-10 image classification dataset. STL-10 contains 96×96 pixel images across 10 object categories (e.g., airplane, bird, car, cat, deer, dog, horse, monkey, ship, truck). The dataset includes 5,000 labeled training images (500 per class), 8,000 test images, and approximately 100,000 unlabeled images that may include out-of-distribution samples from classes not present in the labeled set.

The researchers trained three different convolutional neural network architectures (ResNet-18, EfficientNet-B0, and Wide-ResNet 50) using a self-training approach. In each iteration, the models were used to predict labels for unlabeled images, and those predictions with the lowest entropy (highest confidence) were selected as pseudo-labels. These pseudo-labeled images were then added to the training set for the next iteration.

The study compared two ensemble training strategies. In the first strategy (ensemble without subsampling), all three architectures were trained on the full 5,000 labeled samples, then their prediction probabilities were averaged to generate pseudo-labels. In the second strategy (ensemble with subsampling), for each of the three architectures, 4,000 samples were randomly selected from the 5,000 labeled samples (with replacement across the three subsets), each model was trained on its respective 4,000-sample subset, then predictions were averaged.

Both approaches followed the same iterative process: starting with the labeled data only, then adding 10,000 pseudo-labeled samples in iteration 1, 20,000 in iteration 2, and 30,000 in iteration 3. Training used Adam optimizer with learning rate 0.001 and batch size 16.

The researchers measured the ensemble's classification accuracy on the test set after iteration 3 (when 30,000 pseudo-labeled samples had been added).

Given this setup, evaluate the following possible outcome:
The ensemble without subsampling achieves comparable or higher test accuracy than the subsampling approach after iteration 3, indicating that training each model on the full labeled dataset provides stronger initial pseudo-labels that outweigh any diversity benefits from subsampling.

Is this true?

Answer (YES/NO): NO